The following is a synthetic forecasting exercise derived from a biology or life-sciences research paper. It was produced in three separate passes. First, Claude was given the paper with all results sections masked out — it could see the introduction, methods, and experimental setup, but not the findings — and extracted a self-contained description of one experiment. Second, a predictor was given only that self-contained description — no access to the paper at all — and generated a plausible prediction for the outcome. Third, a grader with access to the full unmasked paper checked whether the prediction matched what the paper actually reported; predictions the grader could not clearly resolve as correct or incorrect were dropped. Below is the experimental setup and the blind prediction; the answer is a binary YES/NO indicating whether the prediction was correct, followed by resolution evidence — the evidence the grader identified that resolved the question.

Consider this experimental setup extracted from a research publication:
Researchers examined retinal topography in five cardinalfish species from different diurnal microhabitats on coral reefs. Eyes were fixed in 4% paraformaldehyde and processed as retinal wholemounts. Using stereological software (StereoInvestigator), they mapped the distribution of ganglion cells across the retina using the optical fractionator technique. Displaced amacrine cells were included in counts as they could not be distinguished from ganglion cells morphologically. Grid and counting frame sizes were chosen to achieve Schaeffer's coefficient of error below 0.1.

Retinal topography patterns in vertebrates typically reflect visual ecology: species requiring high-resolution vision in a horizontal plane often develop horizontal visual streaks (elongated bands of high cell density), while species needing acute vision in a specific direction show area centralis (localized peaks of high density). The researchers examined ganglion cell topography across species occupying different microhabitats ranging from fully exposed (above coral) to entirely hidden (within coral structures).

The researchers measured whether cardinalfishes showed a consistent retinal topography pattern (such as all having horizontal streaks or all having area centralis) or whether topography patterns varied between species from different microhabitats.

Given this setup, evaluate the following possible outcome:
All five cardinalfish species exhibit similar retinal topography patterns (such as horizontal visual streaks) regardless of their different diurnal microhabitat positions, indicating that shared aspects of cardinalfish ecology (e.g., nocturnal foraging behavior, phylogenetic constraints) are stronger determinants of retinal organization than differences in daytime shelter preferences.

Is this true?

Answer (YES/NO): NO